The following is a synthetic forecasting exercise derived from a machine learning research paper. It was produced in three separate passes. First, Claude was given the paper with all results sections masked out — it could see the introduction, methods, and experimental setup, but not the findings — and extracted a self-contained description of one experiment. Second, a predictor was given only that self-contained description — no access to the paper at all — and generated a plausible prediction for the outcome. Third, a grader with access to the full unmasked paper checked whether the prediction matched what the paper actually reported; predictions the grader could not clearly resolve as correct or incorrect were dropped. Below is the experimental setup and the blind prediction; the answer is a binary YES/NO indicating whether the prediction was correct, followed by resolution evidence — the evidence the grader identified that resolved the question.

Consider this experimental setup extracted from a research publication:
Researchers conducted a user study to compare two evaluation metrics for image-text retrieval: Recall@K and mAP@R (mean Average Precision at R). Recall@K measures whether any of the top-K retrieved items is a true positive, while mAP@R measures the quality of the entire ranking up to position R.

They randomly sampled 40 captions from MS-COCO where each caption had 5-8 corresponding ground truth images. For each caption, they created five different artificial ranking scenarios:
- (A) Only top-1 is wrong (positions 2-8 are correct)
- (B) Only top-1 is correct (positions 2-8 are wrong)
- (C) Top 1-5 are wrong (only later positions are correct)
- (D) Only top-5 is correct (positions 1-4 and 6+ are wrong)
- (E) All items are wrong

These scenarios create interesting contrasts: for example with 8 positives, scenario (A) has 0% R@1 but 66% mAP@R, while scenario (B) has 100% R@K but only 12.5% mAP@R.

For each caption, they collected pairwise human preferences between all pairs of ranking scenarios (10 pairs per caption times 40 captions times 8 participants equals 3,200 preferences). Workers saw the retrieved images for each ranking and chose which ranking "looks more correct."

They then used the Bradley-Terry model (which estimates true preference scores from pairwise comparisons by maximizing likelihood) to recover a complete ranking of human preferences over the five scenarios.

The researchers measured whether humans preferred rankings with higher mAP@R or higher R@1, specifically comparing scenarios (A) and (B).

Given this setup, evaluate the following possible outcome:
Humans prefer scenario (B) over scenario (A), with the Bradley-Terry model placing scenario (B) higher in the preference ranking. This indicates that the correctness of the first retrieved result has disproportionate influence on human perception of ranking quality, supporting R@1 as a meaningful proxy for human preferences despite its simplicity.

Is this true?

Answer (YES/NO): NO